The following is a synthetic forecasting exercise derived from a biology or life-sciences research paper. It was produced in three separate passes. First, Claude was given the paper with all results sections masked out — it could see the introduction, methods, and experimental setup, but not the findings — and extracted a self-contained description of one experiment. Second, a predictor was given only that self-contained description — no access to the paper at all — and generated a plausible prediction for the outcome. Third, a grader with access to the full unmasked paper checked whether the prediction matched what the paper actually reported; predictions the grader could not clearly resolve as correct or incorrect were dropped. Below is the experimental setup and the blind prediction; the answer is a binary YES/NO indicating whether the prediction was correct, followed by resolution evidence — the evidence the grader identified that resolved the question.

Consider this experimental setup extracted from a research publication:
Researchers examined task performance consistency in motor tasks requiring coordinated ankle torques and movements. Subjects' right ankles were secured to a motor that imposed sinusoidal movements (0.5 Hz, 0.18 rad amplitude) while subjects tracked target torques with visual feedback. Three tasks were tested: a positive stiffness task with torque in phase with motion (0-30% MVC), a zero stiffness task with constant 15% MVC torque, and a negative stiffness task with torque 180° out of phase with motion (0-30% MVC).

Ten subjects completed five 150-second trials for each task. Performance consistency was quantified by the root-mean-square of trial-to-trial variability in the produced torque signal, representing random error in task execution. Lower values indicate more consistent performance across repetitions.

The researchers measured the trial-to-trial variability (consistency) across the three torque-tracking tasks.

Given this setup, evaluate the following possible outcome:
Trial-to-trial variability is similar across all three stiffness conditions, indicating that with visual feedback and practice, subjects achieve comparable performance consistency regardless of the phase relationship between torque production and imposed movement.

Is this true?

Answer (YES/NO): NO